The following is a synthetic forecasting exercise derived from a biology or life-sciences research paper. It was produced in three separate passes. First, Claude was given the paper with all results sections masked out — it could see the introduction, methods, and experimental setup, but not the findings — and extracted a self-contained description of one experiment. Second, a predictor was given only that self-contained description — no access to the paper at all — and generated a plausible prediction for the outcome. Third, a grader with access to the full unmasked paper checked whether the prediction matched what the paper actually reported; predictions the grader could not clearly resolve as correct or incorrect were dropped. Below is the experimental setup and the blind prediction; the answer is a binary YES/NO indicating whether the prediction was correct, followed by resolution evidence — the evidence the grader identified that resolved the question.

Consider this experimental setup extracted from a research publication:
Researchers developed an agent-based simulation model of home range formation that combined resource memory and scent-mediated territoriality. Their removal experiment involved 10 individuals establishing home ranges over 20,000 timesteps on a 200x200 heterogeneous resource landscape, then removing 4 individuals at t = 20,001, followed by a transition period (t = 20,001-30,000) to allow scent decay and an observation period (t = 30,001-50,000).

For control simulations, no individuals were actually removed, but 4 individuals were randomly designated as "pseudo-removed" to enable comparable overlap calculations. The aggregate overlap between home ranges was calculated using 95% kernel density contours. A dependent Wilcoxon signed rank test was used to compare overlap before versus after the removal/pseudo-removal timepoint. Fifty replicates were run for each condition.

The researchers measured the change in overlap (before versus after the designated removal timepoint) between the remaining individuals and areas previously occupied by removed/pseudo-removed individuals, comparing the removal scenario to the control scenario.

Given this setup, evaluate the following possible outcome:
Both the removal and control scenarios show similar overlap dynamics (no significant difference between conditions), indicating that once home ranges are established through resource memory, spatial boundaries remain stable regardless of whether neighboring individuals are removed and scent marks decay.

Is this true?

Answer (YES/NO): NO